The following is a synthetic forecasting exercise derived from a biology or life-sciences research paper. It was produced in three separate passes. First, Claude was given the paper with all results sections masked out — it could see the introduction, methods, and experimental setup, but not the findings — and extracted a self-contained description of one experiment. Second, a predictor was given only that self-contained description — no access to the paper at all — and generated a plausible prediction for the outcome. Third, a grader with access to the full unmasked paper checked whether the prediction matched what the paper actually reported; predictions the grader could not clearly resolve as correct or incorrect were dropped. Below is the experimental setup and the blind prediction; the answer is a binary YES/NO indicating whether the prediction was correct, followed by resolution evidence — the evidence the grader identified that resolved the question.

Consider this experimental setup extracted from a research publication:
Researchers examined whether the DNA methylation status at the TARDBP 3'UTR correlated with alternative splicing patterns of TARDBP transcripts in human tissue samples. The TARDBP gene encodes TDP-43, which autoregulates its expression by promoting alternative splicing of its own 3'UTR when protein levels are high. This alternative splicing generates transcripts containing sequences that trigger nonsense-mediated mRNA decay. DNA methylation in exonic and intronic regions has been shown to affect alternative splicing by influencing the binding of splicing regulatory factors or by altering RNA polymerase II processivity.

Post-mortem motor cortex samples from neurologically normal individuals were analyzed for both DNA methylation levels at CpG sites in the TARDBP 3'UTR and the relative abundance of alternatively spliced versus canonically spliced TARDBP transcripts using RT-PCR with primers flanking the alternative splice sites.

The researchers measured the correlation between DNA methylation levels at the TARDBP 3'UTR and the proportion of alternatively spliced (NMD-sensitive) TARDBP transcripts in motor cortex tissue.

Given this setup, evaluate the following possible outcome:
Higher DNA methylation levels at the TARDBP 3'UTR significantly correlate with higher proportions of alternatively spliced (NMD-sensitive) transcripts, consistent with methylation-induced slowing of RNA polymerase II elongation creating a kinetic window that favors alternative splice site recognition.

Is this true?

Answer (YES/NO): YES